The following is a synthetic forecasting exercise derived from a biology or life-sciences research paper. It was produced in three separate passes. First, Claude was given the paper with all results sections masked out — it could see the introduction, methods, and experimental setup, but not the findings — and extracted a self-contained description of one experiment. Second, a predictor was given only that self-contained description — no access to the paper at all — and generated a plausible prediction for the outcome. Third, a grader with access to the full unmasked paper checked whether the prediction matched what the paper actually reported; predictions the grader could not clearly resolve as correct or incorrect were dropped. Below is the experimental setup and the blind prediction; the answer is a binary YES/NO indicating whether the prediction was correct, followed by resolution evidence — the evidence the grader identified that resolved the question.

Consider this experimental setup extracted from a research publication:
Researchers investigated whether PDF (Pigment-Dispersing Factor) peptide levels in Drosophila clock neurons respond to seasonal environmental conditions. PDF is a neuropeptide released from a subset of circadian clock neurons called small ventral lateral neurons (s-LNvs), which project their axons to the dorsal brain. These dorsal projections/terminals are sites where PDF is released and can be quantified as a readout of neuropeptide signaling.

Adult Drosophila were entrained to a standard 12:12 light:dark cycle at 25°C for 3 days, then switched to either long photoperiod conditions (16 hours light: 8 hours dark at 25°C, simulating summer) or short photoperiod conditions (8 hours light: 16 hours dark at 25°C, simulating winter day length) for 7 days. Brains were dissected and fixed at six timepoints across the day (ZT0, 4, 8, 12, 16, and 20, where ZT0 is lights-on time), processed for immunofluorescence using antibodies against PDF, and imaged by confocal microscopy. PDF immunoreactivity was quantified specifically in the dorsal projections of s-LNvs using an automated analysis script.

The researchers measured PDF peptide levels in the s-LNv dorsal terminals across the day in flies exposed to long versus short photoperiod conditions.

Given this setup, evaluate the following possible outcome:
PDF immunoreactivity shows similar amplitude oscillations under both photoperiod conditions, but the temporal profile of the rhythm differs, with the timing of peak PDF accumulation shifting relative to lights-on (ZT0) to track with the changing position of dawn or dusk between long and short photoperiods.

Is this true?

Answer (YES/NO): NO